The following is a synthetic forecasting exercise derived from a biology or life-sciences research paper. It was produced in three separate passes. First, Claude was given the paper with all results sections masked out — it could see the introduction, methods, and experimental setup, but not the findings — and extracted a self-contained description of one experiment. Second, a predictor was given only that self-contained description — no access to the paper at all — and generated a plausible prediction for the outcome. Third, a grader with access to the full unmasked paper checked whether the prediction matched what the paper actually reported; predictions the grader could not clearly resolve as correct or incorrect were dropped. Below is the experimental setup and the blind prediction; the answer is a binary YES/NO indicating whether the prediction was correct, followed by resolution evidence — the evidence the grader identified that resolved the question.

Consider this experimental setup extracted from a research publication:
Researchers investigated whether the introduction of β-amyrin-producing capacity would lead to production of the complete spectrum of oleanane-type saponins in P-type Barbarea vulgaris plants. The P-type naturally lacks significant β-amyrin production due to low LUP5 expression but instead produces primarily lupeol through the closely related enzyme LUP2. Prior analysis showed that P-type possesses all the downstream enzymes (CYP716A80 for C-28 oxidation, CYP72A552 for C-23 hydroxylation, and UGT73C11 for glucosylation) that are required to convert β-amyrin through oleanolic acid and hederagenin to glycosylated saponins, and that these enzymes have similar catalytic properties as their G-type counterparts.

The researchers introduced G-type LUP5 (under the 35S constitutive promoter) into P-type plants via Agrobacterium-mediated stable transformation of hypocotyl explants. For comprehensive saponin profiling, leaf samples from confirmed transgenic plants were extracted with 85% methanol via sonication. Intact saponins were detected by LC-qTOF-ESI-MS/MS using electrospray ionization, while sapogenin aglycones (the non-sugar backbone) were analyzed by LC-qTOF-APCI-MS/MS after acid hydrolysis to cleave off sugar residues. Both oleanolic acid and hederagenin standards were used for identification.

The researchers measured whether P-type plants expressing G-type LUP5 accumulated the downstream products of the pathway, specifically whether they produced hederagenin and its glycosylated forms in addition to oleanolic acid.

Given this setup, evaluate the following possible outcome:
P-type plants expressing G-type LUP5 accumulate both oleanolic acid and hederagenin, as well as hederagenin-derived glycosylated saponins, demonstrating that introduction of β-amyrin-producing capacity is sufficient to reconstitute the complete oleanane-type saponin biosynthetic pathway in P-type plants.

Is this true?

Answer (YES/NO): YES